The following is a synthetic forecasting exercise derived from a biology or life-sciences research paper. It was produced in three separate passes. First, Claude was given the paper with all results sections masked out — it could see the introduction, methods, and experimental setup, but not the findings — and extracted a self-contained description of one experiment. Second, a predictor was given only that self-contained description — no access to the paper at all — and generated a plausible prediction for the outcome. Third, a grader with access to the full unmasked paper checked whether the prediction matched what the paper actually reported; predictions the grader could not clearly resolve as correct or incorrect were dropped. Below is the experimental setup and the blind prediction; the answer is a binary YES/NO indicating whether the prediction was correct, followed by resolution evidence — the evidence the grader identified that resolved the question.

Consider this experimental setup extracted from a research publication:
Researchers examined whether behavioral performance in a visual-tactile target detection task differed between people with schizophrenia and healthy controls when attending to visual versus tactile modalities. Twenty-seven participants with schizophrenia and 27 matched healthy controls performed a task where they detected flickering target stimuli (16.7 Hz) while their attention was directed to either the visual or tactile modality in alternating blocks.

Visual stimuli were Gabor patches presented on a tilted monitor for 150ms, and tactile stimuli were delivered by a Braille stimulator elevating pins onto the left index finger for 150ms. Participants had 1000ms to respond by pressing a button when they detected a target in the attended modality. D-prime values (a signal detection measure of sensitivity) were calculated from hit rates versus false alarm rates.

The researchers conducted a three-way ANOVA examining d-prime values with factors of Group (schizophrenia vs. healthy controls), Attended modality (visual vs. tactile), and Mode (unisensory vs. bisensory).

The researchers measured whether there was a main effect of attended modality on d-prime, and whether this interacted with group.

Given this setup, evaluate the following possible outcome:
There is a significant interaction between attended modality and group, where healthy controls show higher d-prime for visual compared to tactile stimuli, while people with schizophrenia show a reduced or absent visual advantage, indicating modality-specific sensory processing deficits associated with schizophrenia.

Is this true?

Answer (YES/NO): NO